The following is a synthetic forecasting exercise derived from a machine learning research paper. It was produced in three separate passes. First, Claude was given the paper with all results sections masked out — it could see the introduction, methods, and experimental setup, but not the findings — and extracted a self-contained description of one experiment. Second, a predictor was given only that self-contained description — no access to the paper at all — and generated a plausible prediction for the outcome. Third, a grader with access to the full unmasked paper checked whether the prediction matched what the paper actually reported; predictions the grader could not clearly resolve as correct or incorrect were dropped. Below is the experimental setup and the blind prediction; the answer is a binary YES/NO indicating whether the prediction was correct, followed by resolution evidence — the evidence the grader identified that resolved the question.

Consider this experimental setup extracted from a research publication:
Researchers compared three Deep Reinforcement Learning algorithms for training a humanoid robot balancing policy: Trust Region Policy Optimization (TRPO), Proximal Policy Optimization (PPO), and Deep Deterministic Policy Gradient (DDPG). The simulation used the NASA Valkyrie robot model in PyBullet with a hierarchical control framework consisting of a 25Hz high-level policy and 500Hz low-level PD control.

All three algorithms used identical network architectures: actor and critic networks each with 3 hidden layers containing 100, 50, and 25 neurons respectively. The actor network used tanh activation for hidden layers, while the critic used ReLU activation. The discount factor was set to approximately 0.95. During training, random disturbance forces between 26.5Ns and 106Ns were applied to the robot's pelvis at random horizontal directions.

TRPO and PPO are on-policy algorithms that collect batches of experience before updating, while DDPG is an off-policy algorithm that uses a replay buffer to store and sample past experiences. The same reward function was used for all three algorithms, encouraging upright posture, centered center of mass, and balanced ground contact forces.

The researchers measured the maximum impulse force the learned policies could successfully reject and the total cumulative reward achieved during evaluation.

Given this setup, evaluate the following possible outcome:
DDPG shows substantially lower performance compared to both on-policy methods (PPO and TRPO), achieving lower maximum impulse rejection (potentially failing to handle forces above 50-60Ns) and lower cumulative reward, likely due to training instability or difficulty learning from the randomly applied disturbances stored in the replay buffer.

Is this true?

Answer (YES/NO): NO